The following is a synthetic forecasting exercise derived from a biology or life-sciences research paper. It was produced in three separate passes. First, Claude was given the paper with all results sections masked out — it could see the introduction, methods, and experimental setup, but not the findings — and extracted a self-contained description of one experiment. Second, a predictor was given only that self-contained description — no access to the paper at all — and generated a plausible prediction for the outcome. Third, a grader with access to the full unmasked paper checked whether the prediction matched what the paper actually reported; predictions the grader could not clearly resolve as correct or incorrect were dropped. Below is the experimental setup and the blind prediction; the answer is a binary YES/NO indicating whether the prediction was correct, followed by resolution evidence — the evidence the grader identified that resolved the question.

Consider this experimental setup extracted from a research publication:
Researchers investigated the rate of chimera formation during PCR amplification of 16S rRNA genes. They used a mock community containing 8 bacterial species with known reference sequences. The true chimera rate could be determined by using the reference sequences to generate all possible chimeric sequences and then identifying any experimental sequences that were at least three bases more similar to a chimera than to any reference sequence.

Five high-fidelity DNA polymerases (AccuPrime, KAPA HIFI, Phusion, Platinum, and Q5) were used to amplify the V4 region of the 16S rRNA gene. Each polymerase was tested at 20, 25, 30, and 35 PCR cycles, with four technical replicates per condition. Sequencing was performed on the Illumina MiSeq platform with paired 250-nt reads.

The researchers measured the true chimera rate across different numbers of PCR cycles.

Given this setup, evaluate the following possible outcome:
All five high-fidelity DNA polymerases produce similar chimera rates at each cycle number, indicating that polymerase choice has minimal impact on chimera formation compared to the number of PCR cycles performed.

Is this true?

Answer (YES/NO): NO